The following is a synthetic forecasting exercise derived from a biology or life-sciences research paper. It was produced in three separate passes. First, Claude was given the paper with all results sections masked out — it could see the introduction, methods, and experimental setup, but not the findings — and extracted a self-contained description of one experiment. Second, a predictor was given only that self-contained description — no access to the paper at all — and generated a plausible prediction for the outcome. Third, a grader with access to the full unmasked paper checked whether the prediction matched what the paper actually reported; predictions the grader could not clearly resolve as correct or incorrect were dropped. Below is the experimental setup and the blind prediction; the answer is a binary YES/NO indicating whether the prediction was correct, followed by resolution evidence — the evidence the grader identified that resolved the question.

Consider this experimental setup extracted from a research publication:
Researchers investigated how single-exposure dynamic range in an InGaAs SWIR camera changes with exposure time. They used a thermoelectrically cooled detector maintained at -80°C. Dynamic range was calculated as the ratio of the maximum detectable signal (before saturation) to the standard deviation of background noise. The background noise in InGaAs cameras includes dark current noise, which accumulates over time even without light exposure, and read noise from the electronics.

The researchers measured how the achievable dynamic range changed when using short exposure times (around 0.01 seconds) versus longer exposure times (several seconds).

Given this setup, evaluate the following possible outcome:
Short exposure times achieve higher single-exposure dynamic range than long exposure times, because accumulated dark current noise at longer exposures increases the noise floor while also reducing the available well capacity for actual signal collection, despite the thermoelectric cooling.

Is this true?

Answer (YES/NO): YES